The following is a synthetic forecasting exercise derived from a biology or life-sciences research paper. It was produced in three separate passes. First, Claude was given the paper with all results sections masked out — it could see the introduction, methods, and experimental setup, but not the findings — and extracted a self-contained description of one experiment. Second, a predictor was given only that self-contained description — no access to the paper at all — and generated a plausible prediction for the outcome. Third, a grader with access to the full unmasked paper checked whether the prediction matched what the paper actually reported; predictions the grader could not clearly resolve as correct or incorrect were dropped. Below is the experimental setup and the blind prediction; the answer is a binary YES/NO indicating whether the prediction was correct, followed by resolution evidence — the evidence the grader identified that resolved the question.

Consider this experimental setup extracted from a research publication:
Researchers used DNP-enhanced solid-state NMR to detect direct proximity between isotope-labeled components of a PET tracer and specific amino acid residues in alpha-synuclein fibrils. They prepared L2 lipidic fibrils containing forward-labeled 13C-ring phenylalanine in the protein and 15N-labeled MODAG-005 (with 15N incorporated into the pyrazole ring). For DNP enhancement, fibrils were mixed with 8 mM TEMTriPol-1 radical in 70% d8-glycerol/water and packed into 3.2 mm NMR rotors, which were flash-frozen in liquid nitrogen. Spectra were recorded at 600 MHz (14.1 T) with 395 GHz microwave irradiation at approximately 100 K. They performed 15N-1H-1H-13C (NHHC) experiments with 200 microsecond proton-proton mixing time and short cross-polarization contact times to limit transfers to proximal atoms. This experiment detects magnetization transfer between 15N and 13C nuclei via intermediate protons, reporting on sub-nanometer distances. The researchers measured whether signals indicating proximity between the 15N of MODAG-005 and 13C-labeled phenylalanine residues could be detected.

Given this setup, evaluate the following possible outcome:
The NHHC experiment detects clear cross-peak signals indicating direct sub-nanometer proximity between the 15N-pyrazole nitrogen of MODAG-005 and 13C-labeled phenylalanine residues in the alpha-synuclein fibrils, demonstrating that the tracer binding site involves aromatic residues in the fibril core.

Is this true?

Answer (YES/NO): NO